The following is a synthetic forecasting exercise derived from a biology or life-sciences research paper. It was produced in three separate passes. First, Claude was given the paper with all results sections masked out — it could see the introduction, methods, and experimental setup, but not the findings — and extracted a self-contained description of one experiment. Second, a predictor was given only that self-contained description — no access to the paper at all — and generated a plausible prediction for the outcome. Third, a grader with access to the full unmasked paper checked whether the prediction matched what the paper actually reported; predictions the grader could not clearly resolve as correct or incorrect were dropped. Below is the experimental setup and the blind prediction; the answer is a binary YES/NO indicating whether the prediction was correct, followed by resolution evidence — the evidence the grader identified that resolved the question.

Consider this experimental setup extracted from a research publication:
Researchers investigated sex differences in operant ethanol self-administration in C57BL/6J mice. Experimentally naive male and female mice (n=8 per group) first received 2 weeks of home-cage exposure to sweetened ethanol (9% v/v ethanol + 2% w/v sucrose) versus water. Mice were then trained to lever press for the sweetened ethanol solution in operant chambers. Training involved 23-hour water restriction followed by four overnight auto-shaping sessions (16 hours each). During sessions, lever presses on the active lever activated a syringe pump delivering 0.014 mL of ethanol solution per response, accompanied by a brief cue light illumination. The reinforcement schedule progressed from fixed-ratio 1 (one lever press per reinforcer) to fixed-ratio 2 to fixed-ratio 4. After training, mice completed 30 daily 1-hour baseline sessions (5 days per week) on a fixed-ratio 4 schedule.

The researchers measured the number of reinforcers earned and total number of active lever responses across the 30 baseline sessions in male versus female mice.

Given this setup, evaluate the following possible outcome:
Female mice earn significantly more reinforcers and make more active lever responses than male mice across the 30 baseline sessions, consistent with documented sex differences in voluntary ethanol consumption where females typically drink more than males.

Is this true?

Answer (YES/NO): NO